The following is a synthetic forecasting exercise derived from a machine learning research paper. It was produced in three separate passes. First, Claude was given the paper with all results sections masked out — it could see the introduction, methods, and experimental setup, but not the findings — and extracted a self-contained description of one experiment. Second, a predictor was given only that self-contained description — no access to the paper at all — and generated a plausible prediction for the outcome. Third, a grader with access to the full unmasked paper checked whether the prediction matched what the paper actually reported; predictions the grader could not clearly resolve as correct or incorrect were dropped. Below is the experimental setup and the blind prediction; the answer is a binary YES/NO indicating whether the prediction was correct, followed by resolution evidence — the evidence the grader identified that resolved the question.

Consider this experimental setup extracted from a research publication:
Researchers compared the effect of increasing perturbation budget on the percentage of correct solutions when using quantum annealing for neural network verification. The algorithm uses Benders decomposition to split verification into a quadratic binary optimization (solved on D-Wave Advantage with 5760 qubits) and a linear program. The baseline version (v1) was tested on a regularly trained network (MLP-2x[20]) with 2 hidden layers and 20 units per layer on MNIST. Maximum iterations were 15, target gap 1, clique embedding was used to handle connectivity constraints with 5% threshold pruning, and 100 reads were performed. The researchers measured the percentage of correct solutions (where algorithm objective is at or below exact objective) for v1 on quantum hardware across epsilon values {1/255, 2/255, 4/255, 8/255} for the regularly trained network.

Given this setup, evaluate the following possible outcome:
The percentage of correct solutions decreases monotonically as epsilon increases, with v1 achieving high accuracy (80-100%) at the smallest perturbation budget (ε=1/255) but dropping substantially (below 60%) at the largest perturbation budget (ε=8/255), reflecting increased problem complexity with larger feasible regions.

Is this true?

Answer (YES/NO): NO